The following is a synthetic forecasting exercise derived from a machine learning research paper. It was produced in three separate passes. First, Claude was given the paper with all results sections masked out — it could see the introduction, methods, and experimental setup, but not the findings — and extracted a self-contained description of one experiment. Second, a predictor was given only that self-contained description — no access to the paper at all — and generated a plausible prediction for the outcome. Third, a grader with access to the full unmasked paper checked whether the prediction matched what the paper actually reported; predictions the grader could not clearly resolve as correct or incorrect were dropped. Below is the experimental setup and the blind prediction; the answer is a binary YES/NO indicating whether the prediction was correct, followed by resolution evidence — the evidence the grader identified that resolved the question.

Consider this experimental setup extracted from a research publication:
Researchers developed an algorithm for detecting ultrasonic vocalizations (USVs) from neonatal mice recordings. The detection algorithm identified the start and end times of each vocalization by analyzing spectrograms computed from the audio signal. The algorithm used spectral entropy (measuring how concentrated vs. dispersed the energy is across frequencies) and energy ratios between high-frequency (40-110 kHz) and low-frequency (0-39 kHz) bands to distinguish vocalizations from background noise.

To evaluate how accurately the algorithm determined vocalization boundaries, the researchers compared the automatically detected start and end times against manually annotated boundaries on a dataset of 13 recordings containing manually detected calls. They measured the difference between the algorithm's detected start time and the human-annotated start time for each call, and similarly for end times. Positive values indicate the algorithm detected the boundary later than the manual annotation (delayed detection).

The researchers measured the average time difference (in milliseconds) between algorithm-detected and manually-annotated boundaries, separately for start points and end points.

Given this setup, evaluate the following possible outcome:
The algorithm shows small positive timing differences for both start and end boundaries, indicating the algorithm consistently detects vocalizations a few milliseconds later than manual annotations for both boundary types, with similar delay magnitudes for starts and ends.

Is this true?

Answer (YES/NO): NO